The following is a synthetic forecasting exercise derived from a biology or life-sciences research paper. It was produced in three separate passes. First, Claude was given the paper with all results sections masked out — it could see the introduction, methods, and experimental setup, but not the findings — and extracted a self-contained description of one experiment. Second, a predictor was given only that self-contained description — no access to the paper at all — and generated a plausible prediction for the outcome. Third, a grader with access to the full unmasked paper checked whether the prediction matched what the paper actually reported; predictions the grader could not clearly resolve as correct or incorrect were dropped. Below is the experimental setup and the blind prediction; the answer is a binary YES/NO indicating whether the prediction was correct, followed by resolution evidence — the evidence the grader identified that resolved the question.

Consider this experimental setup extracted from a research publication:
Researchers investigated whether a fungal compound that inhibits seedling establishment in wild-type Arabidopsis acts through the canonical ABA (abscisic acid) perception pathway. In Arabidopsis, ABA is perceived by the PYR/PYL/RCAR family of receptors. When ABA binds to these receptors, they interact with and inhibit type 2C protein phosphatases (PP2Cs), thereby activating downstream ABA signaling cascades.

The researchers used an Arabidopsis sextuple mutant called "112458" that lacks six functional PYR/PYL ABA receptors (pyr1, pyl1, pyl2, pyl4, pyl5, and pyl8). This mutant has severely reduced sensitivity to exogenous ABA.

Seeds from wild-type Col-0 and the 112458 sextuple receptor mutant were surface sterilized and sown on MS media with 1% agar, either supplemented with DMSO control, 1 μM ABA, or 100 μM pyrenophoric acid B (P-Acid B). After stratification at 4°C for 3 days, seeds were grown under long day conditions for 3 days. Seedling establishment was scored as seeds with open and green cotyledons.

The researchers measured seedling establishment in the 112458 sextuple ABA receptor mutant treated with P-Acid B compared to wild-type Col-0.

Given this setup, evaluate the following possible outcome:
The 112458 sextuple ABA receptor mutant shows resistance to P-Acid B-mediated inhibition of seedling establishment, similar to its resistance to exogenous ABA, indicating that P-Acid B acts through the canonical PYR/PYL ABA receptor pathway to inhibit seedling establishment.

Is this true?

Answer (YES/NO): YES